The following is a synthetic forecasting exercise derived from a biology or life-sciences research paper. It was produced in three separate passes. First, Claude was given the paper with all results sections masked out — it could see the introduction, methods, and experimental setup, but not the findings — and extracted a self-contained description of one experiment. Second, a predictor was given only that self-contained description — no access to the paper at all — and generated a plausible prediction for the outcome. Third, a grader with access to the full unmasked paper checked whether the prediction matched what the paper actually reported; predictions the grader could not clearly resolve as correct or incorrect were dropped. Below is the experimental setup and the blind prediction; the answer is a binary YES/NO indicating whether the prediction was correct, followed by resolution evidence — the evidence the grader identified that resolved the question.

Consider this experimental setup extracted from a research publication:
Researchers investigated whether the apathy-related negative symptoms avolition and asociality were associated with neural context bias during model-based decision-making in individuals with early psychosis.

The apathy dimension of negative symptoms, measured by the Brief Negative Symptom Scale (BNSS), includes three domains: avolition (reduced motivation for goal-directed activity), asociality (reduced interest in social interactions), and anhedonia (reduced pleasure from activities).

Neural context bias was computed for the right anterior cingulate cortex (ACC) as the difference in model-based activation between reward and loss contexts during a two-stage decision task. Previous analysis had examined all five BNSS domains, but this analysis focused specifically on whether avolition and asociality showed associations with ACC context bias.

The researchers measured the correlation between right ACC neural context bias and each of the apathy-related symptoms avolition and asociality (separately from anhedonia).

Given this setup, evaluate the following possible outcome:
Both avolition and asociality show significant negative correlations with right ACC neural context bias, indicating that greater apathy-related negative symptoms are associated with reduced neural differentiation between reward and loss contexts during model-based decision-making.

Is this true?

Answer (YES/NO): NO